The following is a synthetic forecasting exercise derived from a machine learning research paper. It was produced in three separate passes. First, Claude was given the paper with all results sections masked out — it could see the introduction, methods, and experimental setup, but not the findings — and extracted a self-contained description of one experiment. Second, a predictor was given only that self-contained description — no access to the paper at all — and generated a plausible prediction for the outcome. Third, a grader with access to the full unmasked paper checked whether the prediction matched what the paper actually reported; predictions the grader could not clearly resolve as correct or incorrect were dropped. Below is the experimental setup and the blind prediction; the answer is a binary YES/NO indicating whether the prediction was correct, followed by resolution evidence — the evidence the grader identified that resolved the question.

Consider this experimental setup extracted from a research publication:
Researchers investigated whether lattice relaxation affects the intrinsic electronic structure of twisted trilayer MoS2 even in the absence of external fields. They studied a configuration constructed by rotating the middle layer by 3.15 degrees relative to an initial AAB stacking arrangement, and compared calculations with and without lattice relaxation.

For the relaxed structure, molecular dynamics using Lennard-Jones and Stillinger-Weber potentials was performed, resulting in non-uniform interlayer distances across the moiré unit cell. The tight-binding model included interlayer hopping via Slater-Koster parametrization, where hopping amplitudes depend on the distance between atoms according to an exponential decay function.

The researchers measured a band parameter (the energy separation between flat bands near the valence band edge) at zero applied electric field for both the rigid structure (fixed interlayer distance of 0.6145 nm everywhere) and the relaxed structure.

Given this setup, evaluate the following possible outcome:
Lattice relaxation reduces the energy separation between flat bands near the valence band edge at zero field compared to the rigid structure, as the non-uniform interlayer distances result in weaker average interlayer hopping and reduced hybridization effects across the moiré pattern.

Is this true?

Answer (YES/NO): NO